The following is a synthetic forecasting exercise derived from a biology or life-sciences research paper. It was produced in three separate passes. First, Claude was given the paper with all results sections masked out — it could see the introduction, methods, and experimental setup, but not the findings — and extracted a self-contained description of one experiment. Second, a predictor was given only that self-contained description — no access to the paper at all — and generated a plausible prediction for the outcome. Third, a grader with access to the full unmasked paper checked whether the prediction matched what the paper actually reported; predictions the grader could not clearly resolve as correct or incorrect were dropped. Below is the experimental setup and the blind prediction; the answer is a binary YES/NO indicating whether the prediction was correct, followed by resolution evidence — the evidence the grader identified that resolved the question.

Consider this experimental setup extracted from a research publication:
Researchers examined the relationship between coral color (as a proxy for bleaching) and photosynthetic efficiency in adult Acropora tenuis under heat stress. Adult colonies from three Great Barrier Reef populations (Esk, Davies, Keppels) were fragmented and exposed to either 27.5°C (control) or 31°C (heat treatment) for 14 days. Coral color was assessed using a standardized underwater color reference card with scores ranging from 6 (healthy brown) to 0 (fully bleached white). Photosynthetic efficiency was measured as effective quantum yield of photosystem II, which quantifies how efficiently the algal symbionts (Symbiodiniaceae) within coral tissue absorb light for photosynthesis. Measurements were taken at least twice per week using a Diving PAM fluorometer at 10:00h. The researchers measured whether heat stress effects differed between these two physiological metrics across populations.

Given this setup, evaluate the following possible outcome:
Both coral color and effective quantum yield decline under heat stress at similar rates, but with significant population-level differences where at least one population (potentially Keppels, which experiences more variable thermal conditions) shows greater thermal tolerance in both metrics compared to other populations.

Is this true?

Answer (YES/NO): NO